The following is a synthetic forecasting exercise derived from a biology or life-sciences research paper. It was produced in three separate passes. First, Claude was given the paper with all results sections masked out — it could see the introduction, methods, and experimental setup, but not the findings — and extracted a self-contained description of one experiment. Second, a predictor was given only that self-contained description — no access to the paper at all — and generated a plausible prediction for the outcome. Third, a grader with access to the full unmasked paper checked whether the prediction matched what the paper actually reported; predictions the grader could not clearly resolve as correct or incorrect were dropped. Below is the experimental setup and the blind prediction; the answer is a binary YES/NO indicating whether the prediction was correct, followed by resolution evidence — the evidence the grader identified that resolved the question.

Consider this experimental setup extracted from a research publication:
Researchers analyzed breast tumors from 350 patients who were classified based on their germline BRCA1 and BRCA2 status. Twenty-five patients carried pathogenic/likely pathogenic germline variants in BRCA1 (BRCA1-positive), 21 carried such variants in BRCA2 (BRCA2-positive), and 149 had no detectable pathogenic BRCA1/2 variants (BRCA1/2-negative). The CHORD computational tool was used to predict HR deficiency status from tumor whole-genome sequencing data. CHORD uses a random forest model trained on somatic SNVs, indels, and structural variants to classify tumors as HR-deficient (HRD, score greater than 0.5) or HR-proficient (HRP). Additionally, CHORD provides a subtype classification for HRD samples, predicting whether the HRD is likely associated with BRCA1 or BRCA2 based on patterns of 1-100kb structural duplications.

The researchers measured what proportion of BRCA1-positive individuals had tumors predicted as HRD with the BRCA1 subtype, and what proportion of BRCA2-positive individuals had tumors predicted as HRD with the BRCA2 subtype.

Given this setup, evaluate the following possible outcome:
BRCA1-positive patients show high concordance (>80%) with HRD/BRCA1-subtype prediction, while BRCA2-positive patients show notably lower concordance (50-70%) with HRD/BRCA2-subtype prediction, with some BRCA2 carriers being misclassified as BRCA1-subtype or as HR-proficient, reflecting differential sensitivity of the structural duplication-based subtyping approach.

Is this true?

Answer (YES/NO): NO